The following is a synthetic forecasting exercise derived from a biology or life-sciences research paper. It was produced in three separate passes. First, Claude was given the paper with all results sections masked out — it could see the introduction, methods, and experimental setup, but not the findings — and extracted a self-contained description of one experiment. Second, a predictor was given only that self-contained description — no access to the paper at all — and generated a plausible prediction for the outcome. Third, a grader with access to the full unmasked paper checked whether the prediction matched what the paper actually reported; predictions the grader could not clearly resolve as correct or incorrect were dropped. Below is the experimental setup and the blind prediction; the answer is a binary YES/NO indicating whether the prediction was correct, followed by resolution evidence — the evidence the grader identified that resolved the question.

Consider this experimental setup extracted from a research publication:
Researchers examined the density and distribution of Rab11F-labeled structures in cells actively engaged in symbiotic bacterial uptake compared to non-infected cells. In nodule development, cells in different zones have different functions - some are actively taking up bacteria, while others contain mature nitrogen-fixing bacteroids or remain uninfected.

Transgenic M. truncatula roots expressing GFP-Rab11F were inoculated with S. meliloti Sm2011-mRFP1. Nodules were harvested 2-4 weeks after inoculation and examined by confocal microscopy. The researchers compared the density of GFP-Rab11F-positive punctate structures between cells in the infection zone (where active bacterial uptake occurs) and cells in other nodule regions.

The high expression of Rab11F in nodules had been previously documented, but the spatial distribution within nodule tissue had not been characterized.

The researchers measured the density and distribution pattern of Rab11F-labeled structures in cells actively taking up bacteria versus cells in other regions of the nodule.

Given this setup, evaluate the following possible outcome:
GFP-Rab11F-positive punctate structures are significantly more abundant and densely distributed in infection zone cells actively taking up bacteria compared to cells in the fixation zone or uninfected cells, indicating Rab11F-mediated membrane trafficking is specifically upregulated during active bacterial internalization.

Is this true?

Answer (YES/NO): YES